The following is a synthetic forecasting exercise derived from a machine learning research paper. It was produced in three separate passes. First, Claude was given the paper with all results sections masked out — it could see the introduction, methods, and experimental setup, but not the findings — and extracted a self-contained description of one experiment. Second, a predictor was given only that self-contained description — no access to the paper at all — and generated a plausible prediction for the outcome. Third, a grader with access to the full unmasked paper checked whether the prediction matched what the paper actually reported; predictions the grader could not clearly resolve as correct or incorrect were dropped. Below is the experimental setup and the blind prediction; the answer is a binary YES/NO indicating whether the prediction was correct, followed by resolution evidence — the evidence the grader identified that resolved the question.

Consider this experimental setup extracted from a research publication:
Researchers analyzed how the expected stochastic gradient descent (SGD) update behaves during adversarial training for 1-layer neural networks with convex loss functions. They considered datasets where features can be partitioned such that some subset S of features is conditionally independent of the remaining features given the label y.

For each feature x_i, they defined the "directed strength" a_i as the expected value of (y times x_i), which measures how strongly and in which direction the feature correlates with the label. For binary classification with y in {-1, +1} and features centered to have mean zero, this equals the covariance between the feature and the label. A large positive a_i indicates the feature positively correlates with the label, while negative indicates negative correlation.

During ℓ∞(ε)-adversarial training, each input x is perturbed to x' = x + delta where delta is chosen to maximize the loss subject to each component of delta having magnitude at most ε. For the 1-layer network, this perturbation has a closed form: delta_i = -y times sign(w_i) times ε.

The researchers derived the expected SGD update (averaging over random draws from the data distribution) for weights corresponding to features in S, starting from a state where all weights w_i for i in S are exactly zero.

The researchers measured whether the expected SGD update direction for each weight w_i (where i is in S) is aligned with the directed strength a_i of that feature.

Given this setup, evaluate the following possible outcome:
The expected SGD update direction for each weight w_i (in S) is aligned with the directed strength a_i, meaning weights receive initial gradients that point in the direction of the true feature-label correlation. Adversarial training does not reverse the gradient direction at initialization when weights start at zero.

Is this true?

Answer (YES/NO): YES